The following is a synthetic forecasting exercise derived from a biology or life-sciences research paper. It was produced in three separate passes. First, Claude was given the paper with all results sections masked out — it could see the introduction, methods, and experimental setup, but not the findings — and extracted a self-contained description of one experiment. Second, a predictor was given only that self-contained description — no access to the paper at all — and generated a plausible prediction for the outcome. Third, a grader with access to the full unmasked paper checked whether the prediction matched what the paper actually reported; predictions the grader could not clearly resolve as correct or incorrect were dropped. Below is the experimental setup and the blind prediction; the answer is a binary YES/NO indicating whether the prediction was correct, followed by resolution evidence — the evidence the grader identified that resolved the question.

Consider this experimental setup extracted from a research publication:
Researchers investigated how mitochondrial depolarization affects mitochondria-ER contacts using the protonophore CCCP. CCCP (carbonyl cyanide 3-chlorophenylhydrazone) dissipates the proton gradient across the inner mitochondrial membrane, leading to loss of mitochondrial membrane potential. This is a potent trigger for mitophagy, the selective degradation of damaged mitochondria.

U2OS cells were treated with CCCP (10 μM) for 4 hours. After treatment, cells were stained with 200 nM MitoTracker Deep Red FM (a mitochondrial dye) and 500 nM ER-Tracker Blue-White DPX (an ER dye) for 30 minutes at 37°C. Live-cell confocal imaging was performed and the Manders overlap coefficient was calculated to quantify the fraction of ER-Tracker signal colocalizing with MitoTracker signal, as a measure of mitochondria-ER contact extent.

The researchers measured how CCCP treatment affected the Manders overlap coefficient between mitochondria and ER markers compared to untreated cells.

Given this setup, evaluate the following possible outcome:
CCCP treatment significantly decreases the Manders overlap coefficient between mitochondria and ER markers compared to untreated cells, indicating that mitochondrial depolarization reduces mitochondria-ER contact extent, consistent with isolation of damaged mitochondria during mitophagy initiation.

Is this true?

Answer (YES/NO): NO